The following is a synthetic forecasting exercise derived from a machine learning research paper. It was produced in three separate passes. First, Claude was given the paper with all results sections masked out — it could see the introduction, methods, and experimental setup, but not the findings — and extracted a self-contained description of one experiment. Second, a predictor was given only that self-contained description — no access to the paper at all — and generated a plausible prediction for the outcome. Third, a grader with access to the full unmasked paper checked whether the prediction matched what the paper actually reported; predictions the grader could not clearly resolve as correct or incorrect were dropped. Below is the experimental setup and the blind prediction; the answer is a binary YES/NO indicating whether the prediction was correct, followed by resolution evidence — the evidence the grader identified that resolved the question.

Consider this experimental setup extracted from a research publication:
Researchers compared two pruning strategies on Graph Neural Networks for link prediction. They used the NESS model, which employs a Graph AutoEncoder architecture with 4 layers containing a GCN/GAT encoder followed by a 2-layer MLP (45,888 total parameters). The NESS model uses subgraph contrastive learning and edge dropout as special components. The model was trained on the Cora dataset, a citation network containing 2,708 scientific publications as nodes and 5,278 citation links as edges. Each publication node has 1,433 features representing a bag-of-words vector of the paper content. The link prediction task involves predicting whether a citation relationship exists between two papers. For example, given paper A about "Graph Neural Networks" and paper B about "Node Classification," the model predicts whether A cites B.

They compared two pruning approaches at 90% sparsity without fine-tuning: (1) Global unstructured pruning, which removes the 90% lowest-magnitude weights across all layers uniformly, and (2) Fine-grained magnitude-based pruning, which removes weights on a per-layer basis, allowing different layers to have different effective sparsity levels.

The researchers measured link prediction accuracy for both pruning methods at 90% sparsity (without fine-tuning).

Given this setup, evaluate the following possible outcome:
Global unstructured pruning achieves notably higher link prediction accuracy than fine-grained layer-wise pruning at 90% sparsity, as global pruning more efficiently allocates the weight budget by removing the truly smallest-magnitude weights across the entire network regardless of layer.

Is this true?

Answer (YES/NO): NO